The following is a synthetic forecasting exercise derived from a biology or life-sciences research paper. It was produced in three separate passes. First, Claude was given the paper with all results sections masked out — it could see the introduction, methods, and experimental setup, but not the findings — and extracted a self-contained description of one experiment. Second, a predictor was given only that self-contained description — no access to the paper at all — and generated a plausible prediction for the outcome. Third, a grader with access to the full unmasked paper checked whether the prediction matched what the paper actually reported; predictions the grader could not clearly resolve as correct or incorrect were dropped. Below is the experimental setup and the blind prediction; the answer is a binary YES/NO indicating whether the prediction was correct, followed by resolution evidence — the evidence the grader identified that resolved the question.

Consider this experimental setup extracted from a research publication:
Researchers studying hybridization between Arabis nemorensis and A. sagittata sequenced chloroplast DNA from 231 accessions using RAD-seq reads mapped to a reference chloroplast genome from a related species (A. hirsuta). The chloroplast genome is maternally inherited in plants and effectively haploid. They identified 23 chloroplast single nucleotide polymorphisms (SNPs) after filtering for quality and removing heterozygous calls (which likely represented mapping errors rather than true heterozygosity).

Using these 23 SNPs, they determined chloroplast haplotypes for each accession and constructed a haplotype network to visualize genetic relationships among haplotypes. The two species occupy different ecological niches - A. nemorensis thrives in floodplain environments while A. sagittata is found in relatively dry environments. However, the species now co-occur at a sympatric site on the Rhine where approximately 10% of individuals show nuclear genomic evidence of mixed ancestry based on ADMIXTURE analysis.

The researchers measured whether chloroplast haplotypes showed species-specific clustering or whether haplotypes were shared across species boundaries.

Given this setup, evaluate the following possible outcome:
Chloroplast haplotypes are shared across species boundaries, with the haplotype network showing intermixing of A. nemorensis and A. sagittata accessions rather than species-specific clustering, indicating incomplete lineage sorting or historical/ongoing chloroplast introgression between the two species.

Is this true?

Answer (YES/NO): NO